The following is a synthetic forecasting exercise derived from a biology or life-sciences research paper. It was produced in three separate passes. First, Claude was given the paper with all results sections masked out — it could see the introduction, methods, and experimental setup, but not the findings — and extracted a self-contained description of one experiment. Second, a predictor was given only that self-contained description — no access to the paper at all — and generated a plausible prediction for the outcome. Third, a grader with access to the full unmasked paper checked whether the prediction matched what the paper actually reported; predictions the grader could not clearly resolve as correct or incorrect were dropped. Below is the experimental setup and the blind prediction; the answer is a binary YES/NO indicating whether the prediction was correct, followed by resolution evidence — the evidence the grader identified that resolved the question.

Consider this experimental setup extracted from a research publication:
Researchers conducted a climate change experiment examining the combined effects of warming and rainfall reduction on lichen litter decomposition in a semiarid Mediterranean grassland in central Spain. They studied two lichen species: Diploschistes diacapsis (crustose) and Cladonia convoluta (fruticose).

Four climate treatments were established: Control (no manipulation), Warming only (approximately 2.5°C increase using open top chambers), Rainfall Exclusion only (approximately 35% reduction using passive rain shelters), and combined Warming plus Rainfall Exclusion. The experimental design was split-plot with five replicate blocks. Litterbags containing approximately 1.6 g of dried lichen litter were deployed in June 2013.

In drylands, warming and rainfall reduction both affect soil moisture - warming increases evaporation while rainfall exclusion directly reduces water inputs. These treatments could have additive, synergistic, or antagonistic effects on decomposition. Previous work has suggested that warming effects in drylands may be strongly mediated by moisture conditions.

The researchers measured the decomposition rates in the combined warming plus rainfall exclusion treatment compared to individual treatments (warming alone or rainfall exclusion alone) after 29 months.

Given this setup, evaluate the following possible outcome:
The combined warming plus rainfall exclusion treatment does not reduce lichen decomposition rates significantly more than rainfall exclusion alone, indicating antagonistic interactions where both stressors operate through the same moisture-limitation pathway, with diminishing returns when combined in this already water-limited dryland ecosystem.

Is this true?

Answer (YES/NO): NO